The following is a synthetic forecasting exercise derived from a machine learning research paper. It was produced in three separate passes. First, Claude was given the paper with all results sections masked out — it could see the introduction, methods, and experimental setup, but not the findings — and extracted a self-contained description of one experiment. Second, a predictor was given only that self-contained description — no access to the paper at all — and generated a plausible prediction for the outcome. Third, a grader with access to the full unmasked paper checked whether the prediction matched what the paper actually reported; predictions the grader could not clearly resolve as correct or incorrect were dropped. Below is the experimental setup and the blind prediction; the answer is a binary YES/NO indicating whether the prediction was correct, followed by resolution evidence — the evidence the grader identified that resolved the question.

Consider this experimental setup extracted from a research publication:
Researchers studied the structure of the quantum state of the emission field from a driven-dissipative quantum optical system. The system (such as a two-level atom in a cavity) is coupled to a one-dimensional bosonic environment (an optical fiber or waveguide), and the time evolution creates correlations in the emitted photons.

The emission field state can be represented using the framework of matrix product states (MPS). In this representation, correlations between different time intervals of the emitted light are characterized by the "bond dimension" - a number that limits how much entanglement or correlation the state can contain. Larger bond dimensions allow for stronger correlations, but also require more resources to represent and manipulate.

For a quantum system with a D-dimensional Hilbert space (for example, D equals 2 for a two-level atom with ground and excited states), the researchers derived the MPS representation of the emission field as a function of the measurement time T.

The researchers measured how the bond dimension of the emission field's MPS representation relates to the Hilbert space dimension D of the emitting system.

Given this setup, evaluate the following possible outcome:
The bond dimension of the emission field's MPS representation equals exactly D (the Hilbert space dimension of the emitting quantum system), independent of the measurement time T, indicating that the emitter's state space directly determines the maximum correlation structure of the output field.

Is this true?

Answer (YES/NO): YES